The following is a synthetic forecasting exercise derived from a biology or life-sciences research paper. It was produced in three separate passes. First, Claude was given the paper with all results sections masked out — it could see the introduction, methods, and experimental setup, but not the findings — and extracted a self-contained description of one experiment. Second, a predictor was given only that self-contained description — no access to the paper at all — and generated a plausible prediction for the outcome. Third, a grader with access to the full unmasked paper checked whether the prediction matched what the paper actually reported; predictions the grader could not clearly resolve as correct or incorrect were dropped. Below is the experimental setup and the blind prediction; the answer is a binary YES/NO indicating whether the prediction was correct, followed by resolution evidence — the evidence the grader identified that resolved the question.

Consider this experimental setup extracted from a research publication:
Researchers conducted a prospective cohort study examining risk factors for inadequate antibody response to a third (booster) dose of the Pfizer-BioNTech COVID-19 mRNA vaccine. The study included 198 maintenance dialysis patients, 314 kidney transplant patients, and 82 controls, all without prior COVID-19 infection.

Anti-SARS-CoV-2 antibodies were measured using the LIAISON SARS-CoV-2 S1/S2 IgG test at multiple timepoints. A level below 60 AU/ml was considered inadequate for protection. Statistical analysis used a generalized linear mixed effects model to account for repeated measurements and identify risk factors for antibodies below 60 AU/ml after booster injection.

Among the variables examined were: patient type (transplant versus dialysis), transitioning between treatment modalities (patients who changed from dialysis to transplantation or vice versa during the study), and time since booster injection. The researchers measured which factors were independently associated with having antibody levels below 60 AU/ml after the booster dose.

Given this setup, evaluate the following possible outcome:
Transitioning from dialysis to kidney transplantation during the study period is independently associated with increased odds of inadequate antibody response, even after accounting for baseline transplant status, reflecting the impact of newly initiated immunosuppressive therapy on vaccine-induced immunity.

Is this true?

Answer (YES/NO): NO